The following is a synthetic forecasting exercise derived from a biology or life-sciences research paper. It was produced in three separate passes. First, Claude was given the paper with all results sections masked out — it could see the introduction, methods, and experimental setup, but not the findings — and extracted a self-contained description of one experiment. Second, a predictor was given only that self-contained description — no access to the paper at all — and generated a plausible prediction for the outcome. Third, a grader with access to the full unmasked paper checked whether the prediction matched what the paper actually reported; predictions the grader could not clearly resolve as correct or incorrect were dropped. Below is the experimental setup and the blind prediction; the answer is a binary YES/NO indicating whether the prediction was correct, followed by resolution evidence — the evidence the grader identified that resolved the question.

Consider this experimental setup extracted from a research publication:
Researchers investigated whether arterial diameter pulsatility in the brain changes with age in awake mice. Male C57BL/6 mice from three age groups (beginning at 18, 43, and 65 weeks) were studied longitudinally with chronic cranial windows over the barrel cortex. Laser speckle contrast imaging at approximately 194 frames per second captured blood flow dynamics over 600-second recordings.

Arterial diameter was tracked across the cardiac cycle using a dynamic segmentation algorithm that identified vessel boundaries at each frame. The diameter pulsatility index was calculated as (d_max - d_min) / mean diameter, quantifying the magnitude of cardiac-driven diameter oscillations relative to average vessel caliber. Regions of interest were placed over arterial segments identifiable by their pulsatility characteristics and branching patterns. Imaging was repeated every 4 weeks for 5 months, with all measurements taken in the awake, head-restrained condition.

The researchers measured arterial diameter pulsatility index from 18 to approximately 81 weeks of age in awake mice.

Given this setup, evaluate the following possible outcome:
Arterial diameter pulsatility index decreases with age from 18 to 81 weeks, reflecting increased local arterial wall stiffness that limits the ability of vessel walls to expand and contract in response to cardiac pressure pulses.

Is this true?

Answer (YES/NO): NO